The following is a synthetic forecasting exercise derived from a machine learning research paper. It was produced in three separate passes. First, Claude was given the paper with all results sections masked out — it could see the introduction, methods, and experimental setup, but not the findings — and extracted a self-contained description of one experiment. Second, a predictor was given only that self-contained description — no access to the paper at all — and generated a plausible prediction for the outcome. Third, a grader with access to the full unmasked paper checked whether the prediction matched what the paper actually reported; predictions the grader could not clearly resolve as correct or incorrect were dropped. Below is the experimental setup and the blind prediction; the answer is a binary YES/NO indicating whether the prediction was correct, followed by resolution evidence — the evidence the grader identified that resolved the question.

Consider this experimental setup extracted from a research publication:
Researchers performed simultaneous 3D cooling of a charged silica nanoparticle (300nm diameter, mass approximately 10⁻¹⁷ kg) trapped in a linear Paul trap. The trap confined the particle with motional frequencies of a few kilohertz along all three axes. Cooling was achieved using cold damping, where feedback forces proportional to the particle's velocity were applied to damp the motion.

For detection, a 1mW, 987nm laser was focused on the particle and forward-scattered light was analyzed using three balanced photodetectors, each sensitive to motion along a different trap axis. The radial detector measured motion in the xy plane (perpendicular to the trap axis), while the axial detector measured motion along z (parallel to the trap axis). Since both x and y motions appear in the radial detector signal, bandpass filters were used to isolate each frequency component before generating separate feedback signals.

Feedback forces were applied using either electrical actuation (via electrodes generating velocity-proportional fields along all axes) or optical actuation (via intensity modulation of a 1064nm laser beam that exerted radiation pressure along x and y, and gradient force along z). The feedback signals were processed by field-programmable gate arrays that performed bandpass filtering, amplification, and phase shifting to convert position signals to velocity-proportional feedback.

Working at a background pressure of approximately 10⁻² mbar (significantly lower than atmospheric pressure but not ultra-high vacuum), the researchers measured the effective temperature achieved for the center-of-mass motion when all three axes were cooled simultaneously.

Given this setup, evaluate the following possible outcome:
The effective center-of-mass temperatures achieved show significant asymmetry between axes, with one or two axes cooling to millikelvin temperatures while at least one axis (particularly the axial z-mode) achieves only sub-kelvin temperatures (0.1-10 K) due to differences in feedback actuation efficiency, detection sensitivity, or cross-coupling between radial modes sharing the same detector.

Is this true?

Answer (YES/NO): NO